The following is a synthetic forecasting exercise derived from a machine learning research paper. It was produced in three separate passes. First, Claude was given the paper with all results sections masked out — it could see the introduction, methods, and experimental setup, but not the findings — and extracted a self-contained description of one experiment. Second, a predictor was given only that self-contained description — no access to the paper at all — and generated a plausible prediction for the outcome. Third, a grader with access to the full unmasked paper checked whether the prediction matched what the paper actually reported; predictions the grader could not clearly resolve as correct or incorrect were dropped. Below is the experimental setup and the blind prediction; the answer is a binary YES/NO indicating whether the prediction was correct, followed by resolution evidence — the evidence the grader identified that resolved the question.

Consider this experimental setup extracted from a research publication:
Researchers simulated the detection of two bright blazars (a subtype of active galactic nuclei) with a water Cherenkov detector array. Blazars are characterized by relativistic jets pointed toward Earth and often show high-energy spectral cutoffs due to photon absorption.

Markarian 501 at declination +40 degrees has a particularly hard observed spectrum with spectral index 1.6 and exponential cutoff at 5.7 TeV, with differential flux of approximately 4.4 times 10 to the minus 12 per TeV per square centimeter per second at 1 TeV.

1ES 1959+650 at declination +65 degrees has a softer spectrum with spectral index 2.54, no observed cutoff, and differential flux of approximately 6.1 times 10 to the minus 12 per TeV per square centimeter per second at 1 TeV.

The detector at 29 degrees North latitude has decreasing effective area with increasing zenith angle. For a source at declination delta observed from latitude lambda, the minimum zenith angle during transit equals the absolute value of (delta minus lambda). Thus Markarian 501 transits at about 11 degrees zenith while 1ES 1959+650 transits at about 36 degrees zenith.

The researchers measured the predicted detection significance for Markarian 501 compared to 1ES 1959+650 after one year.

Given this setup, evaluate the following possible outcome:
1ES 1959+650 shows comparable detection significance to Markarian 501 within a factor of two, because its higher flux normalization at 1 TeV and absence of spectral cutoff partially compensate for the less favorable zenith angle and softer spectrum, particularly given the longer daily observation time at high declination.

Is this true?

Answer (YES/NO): YES